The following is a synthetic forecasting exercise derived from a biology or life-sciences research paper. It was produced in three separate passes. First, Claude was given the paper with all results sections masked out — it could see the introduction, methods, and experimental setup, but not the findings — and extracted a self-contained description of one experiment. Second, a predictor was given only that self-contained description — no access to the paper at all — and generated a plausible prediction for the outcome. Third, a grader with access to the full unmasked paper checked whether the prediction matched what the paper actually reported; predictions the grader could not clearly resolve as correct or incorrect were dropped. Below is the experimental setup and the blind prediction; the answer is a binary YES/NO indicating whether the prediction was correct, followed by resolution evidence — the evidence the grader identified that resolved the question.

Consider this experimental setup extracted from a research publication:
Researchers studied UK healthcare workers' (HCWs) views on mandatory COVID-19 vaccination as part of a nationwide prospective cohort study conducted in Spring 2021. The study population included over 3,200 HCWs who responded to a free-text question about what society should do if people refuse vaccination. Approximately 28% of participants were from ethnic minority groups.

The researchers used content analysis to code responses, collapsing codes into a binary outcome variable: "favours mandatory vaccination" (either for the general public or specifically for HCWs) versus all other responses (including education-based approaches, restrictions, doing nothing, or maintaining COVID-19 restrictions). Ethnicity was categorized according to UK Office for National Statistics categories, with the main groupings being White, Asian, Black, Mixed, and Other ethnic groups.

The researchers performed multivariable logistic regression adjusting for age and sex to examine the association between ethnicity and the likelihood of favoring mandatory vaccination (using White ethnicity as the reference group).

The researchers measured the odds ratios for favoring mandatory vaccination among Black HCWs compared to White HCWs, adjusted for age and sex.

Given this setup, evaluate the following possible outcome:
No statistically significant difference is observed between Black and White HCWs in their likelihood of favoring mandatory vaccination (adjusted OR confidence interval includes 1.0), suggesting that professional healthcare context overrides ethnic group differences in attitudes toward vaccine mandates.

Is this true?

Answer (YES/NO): NO